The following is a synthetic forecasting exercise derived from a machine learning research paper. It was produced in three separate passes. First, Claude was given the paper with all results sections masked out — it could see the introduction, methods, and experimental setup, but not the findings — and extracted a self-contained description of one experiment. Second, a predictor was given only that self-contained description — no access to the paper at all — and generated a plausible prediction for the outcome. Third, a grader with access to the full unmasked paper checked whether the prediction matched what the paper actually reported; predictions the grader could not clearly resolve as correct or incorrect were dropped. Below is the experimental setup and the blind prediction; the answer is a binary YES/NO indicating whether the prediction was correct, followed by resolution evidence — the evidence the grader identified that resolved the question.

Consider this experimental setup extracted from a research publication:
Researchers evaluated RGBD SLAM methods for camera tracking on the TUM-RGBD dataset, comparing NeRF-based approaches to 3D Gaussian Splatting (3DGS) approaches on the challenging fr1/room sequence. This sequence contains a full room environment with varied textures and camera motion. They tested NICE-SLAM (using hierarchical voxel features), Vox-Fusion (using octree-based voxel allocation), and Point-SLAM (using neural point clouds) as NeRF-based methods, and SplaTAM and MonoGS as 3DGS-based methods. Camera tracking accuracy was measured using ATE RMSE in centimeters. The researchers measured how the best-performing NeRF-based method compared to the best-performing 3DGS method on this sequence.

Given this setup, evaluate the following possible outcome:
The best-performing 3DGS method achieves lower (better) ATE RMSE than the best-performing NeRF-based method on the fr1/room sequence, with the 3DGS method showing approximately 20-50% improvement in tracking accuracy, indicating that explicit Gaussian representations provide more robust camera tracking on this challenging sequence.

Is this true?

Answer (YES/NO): NO